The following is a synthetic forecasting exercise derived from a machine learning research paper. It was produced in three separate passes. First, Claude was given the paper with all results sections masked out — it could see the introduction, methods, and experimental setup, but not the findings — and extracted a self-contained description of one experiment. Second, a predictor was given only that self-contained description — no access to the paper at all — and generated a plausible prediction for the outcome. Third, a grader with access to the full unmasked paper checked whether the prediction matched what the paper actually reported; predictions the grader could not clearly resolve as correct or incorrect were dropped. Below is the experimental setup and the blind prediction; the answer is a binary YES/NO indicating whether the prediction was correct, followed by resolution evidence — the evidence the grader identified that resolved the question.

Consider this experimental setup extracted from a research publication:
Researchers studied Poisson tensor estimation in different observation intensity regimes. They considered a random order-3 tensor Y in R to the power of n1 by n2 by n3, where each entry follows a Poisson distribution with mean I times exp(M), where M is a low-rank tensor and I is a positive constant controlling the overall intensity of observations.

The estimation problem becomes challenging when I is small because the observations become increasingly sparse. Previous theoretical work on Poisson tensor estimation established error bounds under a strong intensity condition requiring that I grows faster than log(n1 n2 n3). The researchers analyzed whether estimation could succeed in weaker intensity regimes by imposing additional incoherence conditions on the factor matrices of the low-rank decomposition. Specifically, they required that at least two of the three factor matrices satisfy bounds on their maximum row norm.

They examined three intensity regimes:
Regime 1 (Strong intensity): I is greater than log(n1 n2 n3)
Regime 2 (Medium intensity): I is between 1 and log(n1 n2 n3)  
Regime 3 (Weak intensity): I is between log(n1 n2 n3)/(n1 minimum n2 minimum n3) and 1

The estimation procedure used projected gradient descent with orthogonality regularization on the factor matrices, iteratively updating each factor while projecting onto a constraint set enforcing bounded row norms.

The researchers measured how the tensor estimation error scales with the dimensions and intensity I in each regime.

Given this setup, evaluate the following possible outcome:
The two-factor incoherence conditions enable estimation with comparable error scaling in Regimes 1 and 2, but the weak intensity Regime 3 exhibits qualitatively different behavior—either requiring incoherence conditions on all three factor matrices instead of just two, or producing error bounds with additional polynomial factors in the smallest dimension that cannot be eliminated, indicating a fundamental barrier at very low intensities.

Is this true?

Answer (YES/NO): NO